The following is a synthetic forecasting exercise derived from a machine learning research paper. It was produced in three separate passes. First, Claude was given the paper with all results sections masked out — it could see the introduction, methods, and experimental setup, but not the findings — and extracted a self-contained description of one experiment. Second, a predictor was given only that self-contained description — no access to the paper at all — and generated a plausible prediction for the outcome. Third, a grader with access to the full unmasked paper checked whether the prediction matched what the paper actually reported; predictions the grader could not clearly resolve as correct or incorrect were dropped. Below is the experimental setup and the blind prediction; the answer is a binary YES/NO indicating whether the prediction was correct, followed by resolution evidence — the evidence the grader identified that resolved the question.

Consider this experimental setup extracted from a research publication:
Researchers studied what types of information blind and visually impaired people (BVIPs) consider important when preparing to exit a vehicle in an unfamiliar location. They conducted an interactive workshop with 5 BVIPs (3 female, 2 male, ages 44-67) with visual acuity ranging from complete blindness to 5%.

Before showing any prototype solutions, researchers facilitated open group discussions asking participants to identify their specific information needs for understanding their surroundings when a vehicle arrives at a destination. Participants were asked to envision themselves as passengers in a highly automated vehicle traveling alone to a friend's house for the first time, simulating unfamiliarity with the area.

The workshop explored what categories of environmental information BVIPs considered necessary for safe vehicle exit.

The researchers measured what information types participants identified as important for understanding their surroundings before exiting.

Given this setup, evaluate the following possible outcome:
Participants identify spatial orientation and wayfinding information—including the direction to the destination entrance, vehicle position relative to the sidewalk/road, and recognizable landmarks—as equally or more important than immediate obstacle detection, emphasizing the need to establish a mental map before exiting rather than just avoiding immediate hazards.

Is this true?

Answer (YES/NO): YES